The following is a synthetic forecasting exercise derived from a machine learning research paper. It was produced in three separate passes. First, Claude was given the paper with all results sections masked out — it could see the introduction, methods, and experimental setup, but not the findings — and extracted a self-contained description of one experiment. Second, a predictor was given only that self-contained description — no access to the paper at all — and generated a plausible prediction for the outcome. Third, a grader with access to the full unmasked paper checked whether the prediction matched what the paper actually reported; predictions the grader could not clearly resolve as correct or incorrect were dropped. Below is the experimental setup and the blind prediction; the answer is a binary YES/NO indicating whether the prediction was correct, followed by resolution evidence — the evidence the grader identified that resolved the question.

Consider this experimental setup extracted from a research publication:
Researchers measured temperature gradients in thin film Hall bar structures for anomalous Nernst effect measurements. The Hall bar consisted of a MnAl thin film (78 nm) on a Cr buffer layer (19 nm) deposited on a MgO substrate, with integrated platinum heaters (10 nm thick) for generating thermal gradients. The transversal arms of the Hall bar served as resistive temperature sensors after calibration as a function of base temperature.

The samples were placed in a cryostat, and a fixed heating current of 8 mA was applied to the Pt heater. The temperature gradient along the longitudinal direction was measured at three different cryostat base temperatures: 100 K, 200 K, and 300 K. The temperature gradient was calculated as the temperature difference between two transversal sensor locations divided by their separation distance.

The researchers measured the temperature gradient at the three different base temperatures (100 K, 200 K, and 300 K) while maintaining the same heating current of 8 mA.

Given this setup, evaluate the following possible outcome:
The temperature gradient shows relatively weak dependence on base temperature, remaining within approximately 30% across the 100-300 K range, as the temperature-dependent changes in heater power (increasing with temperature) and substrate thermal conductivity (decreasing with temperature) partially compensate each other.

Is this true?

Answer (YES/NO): NO